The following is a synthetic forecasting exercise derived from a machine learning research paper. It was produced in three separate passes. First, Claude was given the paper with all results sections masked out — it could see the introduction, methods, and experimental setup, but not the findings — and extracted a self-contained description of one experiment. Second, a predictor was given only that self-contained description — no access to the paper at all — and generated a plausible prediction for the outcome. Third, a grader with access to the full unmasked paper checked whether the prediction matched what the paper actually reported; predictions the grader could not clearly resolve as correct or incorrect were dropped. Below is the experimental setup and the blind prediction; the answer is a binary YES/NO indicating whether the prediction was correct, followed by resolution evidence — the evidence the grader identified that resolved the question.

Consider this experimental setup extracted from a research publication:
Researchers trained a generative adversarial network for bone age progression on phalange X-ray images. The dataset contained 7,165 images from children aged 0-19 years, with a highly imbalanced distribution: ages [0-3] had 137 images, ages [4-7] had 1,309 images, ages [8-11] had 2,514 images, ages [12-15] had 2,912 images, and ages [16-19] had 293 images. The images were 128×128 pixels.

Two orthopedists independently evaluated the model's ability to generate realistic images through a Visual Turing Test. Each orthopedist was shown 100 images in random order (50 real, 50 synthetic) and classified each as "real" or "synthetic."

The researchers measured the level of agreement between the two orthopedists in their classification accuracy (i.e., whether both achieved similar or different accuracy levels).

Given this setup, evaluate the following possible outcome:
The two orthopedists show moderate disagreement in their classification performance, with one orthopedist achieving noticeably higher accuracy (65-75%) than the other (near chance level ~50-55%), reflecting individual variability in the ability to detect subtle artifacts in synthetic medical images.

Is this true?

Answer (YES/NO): NO